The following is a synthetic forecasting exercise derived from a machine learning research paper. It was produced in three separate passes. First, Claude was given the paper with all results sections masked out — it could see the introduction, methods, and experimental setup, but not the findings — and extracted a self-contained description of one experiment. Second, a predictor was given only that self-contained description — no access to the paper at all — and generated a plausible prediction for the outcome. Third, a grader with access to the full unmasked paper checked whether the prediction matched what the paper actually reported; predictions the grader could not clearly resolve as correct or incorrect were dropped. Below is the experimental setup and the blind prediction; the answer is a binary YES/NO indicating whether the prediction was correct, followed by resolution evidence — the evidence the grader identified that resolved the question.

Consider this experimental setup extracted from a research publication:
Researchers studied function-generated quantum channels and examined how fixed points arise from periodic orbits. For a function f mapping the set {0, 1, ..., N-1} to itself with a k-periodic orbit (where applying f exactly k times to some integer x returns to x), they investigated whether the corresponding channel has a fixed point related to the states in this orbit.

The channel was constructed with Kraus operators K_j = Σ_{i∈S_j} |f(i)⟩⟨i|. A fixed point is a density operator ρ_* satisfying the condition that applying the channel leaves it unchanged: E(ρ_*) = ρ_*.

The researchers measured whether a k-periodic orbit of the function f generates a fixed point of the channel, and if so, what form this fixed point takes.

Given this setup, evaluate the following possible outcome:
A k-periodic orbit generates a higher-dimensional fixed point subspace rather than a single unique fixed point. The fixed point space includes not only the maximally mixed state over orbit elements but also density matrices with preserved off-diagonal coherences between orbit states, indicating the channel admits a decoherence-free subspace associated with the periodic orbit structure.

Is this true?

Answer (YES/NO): NO